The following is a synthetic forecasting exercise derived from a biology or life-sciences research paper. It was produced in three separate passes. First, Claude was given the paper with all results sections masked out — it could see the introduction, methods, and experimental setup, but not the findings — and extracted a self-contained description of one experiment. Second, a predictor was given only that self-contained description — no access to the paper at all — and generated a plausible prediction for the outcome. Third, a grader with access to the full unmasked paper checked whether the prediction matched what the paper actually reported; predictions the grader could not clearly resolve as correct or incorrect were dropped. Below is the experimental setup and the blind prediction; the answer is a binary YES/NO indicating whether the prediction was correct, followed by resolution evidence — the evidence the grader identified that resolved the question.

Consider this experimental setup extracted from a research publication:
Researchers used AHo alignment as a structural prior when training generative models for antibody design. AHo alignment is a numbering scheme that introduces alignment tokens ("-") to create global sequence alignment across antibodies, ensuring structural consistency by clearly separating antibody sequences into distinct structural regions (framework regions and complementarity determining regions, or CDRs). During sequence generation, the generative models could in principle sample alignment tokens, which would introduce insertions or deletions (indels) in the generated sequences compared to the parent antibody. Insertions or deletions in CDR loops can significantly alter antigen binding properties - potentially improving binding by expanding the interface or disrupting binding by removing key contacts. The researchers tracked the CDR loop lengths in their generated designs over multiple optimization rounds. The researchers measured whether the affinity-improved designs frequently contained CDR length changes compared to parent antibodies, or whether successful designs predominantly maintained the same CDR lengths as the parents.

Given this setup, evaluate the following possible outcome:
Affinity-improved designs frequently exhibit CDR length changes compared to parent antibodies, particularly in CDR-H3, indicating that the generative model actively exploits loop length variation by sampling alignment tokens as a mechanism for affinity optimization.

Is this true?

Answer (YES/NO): NO